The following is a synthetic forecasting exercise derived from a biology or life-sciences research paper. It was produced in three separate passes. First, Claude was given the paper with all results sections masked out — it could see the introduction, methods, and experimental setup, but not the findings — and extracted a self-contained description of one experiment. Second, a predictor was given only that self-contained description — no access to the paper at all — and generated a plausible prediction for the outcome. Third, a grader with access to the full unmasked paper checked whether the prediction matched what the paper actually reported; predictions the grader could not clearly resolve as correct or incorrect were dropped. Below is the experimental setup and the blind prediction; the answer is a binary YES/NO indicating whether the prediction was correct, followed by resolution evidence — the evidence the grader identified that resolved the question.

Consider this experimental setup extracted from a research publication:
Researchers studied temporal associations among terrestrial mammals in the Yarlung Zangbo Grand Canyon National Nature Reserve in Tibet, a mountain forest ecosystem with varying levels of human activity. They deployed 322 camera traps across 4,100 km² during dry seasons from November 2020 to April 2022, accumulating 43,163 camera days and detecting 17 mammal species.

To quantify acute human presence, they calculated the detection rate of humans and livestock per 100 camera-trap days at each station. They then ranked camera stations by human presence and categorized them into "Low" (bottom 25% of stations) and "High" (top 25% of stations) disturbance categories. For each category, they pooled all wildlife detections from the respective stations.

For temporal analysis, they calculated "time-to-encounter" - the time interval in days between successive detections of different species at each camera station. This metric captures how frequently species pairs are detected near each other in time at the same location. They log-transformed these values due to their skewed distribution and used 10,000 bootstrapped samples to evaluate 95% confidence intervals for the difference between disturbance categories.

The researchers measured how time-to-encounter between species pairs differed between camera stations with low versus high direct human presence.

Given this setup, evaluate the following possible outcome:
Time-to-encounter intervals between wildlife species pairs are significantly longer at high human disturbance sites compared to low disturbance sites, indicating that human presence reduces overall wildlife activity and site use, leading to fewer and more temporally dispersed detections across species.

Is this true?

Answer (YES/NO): NO